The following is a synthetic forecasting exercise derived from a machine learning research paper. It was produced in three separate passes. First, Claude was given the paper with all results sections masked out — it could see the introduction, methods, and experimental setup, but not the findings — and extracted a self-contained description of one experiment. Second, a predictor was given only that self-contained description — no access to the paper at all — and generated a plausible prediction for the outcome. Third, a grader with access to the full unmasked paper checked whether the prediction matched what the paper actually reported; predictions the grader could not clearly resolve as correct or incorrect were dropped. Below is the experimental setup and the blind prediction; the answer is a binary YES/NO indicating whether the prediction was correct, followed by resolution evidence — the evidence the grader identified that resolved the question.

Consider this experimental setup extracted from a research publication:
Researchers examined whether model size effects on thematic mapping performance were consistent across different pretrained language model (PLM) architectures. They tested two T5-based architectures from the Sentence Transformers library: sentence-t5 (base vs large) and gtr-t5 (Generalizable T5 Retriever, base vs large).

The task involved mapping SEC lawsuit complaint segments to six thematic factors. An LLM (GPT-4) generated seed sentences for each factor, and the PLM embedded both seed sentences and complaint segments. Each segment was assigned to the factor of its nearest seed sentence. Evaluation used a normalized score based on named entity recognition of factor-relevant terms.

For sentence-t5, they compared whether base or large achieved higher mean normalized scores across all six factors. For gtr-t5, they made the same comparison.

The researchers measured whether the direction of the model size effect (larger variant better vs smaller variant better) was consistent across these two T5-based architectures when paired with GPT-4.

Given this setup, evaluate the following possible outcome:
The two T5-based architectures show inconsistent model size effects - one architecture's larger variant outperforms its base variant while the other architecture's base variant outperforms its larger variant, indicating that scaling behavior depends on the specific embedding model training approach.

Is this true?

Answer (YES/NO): YES